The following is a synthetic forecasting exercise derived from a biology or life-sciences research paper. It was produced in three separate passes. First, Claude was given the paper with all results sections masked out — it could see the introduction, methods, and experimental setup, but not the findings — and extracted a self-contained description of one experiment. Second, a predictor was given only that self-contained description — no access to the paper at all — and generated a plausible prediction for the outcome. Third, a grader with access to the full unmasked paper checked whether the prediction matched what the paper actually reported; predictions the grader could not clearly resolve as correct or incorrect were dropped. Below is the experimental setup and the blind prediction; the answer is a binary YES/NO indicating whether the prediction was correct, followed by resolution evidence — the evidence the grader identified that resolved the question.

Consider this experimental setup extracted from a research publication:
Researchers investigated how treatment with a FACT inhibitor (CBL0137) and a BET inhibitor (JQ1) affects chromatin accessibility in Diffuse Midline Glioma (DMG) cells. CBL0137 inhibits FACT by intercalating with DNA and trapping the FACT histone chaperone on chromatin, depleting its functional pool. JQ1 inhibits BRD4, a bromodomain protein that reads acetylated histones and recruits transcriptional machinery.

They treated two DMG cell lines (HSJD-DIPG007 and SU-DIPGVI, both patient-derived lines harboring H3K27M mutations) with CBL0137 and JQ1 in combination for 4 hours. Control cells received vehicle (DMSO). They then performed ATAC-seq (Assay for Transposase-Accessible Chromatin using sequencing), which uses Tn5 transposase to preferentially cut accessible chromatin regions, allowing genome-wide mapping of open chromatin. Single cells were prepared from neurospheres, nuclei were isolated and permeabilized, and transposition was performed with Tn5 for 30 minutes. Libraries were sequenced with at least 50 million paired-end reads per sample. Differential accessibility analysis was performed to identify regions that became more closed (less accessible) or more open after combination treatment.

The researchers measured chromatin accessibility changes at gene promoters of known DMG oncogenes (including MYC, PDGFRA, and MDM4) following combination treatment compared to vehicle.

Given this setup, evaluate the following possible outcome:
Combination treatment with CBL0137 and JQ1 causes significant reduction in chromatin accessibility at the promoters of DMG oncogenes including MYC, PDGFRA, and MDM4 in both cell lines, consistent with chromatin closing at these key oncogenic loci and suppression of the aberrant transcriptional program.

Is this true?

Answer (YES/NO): YES